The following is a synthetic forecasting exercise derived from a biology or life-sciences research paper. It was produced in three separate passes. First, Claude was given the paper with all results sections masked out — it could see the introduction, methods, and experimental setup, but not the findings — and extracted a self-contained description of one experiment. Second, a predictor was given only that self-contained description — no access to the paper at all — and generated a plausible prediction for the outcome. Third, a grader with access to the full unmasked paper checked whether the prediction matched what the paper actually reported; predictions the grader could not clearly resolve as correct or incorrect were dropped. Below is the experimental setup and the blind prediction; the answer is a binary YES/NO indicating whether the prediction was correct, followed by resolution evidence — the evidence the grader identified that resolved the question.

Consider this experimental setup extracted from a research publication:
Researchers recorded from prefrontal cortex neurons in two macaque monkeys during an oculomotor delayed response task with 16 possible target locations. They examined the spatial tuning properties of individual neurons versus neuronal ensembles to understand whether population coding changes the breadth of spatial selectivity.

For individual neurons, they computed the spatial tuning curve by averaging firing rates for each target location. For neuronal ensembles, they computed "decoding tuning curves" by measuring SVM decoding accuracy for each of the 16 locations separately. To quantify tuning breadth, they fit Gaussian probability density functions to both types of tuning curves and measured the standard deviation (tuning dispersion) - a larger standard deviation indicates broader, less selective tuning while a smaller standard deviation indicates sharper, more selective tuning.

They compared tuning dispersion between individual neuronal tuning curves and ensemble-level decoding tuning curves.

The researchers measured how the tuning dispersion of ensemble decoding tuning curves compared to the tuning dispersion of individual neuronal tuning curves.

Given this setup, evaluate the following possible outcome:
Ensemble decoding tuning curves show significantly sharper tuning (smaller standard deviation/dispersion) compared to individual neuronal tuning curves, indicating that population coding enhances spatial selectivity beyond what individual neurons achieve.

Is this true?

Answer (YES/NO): NO